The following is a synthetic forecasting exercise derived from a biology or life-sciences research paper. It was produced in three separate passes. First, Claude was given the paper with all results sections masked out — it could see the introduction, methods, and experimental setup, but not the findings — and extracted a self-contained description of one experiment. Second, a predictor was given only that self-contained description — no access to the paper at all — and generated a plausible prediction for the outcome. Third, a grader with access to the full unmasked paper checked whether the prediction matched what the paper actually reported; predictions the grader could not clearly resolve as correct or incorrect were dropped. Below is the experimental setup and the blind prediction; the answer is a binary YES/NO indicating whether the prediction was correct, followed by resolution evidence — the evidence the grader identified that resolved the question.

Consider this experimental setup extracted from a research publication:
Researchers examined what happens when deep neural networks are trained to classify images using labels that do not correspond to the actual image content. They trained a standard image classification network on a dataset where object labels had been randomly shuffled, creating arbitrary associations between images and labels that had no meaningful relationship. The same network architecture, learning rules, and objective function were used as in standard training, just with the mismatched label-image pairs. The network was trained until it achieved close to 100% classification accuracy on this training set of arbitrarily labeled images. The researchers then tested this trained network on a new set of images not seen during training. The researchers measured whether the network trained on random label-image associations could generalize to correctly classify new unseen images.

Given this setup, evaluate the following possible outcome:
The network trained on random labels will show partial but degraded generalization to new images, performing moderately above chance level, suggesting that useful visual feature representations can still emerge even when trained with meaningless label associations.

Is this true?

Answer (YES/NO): NO